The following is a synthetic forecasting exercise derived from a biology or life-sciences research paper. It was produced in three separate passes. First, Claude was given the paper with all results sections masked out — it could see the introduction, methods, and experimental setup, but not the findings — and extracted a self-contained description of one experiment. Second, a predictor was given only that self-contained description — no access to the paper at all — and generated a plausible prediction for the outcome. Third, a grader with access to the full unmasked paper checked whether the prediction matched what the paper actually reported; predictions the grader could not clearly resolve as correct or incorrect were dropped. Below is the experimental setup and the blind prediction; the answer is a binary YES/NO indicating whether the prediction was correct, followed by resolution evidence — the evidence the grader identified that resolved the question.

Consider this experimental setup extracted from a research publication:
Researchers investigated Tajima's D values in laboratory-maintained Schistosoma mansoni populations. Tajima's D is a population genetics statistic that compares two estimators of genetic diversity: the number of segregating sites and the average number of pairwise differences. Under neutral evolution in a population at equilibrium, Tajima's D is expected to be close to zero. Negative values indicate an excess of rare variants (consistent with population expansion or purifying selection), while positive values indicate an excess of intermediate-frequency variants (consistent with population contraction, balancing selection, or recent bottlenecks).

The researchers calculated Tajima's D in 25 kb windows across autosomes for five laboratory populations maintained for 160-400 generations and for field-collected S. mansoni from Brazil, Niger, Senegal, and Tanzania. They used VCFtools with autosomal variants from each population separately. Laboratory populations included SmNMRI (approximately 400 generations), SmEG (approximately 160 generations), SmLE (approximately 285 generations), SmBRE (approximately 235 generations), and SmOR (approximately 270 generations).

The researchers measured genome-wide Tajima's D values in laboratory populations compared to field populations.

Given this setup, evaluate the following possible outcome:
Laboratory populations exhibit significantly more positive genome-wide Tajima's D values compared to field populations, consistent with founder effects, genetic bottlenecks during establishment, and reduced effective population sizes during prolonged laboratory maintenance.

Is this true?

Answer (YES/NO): NO